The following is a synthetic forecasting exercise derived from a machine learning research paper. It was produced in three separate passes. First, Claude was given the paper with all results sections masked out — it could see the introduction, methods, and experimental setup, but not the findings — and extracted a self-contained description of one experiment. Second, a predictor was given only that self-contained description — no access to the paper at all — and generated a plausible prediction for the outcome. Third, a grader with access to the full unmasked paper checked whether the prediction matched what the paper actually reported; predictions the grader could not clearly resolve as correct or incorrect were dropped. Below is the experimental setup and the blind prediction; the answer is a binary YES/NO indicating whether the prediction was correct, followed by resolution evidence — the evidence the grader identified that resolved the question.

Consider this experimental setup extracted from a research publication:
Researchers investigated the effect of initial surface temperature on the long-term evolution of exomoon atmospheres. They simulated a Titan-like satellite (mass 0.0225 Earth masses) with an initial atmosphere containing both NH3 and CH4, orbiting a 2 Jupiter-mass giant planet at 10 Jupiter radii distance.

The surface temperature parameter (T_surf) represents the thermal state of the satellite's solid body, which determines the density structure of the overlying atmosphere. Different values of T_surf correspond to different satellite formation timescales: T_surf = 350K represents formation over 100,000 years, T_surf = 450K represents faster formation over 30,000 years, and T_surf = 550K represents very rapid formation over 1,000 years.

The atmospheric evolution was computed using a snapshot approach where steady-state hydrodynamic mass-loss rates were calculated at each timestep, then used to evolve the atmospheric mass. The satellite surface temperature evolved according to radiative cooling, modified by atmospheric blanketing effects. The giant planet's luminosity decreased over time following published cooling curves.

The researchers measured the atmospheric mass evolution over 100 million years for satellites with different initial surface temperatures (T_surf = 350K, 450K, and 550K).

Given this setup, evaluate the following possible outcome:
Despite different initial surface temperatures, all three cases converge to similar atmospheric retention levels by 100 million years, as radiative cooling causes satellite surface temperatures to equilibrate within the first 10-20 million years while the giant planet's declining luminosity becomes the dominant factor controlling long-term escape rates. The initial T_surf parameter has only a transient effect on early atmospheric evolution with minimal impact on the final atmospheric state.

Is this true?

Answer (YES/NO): NO